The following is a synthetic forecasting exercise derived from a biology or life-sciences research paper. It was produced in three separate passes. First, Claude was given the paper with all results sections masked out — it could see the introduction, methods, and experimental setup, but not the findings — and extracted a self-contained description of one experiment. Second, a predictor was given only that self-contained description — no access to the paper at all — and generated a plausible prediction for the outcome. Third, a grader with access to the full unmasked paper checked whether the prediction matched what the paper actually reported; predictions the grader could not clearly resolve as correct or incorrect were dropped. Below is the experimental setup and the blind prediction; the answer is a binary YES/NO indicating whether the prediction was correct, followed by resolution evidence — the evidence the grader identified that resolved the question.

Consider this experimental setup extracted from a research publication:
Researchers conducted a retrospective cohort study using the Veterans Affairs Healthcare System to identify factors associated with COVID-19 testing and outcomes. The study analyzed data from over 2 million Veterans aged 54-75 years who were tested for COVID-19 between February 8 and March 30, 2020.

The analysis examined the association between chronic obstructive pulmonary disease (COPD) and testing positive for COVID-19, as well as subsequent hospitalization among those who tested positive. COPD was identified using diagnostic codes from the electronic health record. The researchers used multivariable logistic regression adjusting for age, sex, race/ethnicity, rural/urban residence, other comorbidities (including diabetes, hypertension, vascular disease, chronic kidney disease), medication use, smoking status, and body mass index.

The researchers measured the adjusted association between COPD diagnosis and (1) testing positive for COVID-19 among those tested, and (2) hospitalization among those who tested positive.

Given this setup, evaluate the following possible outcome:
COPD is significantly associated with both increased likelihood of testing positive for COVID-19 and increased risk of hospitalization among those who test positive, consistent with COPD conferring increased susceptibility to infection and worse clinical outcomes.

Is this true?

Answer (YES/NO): NO